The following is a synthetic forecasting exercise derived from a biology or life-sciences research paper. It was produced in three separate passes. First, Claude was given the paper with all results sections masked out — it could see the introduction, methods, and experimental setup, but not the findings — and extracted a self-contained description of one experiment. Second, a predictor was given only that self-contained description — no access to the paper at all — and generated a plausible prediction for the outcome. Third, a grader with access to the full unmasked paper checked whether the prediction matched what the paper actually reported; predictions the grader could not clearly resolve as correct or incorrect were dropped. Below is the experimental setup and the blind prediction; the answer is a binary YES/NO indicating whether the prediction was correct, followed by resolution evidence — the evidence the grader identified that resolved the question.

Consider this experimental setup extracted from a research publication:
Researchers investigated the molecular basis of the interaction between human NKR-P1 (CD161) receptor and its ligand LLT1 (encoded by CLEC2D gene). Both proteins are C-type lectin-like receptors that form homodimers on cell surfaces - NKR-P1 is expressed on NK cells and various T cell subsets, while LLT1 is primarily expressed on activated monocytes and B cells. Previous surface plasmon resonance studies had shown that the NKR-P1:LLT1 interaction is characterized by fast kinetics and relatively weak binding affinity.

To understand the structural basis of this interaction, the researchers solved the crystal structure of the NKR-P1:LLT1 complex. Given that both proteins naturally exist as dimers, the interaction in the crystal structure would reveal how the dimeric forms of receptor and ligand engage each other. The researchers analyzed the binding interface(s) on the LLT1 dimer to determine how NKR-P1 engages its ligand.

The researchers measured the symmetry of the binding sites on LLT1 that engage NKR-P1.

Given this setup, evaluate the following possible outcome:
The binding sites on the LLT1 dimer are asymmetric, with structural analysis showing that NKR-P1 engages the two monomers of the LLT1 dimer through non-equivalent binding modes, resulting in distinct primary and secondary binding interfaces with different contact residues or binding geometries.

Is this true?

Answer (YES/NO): YES